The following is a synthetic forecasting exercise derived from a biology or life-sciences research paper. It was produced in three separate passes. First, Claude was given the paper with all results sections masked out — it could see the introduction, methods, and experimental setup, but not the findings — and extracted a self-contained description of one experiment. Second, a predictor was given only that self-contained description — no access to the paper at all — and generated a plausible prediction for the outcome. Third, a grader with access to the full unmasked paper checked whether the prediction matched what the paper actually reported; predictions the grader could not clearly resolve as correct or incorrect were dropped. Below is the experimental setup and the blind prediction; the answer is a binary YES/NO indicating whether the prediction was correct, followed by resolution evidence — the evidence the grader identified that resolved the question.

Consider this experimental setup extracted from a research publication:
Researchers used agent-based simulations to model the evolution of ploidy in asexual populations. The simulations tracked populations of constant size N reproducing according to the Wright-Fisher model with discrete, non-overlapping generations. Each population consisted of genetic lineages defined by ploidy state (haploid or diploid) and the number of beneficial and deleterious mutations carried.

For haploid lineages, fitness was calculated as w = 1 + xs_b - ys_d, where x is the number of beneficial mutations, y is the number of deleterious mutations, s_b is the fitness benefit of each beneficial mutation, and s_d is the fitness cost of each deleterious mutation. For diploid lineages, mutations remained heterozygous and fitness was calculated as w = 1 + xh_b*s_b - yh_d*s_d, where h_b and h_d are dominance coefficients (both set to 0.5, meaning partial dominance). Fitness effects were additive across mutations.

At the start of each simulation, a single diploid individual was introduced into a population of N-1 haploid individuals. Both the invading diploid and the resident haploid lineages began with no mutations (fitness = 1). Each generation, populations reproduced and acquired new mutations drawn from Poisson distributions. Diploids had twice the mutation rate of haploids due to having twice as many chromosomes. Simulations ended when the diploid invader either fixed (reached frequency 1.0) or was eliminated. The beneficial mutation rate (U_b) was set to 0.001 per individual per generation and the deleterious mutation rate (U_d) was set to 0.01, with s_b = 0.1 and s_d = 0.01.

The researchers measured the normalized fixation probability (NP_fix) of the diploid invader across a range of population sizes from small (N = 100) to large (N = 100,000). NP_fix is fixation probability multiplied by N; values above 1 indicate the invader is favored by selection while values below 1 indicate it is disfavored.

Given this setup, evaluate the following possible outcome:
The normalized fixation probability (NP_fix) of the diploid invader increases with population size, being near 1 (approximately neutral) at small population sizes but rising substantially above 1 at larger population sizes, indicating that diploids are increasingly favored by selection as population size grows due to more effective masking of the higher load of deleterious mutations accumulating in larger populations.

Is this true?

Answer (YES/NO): NO